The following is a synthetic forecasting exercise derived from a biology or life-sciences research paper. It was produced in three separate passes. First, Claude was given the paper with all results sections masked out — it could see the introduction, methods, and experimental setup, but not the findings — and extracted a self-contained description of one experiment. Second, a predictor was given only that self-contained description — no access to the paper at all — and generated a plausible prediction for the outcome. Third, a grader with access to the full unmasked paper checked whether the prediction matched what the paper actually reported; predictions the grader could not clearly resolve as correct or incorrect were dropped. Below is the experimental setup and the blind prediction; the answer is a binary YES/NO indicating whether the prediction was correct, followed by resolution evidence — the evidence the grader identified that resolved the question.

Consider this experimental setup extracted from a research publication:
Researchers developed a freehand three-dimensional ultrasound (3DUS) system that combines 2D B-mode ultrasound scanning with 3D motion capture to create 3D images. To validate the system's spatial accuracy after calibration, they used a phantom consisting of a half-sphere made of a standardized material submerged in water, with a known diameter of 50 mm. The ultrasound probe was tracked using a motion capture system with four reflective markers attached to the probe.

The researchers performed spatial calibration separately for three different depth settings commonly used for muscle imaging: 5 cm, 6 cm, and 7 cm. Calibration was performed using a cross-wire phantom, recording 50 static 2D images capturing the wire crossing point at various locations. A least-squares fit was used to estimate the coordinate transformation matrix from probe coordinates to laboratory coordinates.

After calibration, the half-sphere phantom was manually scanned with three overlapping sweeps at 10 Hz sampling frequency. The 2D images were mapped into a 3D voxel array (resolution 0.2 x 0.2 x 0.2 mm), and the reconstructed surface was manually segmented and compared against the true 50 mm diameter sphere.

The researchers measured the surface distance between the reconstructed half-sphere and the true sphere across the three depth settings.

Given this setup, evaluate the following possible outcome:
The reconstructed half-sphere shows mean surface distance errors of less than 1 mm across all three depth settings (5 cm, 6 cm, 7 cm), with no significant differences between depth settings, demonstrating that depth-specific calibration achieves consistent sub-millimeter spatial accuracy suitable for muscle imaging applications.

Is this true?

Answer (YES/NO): YES